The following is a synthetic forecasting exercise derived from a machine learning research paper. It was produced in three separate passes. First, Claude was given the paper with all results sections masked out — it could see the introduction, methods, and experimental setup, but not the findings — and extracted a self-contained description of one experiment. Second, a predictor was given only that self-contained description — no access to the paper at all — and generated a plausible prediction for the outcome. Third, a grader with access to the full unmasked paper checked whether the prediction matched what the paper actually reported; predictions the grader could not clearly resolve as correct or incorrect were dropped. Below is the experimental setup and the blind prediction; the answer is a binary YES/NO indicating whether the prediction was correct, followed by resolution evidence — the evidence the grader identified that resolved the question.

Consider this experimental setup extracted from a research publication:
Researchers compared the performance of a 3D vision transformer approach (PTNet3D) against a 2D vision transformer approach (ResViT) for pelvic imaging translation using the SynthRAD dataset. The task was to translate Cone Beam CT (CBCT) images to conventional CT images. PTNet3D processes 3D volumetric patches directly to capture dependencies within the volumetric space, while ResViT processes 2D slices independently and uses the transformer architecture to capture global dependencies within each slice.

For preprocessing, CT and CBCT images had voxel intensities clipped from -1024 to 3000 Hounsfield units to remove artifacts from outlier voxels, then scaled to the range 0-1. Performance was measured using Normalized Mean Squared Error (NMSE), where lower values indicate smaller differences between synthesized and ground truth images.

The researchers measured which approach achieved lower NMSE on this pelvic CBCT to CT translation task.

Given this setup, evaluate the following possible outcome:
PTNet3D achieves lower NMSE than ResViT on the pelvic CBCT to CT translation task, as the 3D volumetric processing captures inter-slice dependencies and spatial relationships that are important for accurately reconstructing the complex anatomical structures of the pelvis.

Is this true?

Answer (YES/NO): YES